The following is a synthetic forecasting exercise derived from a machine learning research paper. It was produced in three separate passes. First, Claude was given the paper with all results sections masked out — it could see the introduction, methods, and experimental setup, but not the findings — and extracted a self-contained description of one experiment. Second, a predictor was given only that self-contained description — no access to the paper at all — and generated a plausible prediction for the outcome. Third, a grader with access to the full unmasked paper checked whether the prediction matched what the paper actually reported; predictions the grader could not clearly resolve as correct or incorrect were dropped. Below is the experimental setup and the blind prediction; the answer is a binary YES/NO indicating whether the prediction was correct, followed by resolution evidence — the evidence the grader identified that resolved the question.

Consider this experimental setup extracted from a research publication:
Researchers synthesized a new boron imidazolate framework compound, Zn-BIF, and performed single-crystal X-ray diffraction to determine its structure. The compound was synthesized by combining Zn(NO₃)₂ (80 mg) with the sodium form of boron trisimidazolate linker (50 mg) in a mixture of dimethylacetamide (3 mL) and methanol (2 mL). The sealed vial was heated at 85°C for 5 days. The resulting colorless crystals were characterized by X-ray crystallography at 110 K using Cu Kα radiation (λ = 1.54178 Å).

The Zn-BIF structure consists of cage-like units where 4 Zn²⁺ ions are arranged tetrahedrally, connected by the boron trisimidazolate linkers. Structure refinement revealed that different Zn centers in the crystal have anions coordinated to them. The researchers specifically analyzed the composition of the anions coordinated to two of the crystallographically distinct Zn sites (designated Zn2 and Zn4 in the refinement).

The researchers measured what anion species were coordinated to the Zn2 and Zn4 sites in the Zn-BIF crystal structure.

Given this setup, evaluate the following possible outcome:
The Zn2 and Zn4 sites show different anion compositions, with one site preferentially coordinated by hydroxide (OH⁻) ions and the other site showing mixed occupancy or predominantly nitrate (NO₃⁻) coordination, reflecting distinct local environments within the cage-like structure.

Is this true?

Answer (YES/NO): NO